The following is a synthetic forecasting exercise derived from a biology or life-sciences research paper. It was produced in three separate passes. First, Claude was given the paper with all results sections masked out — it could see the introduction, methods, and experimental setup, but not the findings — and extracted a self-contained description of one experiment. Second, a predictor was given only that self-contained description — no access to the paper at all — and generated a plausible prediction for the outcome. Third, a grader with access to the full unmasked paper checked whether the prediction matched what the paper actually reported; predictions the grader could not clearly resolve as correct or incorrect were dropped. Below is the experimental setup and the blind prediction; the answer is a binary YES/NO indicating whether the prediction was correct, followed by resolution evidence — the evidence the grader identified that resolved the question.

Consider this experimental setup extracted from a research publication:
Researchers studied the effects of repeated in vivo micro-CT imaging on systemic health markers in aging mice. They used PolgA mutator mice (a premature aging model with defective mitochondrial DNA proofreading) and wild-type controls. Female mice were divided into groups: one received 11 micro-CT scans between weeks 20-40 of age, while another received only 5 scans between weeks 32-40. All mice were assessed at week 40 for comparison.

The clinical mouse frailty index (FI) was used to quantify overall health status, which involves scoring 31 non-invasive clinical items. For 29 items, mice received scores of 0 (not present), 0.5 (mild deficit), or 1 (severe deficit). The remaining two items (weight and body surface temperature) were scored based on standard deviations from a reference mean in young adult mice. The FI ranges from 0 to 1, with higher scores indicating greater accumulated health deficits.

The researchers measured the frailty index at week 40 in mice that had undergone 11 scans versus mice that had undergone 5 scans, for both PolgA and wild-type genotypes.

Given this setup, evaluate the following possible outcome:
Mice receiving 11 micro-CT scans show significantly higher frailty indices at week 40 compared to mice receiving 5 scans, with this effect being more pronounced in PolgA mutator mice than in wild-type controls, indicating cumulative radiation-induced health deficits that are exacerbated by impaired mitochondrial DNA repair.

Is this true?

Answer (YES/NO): NO